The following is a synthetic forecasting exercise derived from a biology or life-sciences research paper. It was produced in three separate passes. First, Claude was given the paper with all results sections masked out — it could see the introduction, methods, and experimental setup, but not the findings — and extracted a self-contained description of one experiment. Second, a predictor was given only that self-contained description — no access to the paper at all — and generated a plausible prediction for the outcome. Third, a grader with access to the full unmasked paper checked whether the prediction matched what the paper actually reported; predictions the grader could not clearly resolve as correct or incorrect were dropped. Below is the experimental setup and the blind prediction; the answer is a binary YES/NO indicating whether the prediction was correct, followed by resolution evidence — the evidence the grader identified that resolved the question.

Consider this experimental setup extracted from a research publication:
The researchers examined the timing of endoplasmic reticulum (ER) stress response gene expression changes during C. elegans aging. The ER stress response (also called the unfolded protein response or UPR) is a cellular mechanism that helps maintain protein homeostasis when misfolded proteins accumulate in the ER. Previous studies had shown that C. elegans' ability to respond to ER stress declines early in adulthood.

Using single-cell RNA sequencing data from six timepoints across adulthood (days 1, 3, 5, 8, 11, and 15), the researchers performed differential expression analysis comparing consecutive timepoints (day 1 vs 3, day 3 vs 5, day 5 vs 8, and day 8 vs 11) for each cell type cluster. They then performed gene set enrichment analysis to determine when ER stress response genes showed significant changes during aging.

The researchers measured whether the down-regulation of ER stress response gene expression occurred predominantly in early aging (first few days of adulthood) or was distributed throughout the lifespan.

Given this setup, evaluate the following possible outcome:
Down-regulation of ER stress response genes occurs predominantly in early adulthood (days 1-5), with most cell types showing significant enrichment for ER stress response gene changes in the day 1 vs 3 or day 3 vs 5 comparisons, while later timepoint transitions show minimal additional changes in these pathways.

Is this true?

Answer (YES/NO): YES